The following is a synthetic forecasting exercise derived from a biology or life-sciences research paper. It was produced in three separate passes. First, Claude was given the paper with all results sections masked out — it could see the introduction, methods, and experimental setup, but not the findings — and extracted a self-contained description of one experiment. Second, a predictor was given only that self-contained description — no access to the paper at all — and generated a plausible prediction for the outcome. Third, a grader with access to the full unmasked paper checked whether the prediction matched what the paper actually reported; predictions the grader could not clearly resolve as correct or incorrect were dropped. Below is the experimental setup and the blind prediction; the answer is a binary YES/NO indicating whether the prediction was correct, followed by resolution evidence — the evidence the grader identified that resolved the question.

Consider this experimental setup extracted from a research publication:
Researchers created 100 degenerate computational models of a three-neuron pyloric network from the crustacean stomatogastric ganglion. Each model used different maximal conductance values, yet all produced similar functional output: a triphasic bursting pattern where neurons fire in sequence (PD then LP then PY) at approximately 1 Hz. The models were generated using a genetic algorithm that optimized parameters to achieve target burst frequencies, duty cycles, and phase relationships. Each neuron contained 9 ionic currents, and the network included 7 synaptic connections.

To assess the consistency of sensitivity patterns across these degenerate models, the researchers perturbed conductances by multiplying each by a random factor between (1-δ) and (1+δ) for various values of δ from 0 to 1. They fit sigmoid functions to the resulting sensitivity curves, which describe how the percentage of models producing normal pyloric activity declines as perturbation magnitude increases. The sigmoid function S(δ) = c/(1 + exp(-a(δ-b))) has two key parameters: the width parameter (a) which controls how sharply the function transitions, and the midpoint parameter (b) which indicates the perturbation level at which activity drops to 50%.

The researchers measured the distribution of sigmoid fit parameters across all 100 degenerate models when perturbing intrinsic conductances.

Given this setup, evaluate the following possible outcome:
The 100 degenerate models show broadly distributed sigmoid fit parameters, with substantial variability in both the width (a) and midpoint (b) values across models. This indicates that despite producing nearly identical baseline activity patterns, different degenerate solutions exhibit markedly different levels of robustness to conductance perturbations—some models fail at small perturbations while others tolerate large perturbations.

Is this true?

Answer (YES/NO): NO